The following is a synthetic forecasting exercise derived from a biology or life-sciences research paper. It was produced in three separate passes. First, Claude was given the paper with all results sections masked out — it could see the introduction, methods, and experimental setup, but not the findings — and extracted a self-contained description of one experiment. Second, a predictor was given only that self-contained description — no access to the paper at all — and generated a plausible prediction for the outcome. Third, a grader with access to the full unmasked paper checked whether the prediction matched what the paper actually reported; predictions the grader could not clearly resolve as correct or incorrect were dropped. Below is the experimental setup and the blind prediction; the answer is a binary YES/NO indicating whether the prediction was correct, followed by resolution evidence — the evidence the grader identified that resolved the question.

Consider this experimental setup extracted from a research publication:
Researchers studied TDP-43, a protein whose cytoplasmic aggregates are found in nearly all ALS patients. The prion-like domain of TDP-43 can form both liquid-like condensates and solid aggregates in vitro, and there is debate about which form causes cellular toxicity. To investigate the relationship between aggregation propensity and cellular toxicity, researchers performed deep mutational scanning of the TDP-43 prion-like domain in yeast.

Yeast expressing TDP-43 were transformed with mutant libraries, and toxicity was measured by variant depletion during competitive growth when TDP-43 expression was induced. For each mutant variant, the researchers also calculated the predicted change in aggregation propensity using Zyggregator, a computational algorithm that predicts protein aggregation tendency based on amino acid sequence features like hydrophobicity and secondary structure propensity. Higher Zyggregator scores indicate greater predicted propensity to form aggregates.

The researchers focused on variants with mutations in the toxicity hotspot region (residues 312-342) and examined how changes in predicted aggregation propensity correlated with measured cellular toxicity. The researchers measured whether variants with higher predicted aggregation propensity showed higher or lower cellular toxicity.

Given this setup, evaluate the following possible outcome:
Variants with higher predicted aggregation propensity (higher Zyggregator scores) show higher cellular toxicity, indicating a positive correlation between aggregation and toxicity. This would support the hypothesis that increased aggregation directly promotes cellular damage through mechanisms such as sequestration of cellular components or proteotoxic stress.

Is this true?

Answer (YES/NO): NO